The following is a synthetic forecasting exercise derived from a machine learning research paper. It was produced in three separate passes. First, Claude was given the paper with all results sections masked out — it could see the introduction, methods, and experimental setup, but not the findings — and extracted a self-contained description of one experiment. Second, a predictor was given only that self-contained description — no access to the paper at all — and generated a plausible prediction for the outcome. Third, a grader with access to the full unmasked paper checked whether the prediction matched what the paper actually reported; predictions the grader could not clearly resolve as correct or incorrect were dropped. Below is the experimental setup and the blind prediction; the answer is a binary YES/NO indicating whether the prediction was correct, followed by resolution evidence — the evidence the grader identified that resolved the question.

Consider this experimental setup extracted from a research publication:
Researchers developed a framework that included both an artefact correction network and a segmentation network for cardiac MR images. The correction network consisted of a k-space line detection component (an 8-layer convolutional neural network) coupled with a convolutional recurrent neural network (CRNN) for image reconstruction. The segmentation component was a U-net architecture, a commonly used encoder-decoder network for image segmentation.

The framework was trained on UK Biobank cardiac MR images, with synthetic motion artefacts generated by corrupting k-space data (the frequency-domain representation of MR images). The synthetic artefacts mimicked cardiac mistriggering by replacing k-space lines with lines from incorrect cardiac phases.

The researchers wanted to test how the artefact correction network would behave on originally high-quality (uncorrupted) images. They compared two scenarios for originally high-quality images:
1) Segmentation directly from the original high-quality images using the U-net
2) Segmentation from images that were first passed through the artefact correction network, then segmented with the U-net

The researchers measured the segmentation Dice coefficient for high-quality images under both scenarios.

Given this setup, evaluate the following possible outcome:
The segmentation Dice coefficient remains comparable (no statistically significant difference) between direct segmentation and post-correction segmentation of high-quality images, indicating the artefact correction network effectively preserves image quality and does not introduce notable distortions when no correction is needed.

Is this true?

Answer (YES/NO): NO